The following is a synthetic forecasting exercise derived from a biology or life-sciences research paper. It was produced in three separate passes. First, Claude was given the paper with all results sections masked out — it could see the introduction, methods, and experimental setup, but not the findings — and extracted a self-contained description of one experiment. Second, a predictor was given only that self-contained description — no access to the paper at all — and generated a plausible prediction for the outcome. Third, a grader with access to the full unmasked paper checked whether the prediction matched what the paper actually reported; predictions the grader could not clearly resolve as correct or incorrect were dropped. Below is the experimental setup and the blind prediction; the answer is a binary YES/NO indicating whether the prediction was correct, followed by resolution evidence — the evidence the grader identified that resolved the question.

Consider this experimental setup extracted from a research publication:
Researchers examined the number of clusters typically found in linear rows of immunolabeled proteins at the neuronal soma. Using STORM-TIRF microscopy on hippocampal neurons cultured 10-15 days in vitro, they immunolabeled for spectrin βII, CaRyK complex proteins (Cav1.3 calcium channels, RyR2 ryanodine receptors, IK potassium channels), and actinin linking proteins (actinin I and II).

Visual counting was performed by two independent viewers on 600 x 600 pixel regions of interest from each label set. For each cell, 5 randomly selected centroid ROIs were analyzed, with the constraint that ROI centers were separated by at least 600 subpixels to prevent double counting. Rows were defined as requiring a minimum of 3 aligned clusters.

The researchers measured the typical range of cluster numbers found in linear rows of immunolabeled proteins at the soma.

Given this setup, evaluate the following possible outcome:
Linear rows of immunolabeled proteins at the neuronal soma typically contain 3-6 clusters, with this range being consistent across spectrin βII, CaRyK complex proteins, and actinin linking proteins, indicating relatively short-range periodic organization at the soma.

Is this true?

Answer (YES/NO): NO